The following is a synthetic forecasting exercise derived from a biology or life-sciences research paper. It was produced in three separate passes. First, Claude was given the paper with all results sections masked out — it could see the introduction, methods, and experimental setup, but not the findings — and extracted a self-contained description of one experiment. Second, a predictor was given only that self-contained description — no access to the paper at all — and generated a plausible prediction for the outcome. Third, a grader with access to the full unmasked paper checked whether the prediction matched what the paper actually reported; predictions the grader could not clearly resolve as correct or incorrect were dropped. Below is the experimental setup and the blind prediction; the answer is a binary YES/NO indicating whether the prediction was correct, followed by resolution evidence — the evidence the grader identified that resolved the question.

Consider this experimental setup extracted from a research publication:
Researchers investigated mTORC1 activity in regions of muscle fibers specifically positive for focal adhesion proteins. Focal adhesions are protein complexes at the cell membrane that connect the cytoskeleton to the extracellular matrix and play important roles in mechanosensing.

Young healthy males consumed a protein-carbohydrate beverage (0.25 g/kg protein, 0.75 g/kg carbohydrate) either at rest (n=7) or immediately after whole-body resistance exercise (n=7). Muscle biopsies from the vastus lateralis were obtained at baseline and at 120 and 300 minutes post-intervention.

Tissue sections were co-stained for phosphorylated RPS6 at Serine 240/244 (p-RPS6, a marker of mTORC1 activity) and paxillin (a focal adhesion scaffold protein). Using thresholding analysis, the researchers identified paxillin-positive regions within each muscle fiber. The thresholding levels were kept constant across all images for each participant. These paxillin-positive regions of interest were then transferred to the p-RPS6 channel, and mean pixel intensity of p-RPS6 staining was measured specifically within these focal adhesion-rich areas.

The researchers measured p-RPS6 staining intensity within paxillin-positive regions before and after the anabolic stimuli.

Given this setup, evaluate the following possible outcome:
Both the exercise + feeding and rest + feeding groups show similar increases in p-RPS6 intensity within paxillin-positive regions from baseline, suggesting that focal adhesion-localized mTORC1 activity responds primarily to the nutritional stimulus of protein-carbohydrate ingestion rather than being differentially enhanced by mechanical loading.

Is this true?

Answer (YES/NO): NO